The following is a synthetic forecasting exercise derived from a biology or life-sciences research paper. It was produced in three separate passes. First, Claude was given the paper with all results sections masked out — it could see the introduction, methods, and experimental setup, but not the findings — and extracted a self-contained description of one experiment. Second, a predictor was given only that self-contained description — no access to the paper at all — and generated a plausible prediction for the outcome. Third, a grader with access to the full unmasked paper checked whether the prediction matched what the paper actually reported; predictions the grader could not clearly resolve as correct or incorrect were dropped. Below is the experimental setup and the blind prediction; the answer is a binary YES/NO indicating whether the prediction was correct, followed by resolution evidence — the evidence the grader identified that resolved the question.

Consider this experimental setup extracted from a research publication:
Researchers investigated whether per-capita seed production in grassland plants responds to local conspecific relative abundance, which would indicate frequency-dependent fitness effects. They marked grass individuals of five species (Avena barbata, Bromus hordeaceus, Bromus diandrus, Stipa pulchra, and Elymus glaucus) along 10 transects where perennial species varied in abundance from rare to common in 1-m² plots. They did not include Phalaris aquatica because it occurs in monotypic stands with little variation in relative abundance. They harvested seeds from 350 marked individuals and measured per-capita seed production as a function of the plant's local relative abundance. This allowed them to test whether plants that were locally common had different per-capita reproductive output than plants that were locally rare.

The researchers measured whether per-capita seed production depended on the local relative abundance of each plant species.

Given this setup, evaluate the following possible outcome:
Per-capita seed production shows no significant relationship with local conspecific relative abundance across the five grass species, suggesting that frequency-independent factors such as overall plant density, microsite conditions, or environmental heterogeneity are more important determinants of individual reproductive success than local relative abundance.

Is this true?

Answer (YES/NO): YES